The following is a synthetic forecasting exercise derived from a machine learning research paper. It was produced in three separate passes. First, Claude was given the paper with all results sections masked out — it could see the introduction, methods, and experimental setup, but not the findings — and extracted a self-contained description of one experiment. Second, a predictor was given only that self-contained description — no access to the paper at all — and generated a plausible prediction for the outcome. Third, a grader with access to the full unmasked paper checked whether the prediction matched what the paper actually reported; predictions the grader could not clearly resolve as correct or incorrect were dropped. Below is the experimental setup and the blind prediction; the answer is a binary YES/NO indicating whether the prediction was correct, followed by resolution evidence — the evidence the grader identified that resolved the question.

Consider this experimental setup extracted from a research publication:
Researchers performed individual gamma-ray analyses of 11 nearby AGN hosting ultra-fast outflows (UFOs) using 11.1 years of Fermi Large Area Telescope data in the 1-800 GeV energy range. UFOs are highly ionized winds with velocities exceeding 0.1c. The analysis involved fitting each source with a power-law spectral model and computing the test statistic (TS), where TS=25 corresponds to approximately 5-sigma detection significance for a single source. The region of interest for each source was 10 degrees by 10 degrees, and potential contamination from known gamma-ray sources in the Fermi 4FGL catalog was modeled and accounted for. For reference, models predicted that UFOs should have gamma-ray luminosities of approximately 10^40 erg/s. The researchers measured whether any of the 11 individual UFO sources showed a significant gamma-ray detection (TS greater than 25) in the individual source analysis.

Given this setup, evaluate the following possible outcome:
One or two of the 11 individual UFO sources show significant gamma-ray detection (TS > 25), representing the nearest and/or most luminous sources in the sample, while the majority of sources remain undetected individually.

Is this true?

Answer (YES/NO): NO